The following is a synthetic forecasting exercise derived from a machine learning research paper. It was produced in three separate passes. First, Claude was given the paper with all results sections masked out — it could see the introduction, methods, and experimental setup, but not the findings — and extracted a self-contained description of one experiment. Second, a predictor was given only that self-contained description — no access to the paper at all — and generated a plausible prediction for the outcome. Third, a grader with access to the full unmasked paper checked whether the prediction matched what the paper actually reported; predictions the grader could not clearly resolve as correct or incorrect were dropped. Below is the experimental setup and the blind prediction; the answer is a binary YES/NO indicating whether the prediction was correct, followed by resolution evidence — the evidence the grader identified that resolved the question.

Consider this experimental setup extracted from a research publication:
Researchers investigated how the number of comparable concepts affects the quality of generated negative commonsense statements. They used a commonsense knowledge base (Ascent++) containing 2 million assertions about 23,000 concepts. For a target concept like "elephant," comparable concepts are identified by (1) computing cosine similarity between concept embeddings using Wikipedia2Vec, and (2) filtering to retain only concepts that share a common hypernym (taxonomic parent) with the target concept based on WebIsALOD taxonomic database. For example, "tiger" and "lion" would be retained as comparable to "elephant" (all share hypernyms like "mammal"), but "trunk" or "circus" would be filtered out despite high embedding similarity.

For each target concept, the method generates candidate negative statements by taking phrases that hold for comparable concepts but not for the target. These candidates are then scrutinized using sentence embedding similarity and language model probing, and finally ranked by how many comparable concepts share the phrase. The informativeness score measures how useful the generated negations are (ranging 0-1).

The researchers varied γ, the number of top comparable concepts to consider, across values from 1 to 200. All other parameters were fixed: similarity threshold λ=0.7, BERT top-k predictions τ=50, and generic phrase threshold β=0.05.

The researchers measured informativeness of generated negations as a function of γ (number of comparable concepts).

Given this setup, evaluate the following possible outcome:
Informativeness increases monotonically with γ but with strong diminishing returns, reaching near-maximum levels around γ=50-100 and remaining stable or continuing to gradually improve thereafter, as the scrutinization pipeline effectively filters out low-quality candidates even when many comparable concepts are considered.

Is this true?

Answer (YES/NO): NO